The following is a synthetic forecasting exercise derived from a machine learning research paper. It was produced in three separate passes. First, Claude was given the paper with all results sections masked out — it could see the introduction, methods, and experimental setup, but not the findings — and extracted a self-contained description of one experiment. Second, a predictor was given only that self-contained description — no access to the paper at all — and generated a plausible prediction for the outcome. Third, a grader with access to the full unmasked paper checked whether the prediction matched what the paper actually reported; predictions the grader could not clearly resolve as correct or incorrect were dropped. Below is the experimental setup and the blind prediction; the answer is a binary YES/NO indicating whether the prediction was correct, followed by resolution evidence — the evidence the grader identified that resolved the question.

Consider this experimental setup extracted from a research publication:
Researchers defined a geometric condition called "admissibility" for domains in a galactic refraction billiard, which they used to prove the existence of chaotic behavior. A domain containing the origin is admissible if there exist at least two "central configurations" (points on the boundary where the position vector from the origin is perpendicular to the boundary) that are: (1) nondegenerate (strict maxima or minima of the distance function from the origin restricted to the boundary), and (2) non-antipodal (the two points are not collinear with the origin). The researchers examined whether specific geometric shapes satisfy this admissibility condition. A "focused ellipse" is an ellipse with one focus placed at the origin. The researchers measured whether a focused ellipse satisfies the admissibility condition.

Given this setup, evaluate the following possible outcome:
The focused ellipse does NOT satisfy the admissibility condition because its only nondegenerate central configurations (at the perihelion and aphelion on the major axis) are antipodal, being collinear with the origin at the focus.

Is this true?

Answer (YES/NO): YES